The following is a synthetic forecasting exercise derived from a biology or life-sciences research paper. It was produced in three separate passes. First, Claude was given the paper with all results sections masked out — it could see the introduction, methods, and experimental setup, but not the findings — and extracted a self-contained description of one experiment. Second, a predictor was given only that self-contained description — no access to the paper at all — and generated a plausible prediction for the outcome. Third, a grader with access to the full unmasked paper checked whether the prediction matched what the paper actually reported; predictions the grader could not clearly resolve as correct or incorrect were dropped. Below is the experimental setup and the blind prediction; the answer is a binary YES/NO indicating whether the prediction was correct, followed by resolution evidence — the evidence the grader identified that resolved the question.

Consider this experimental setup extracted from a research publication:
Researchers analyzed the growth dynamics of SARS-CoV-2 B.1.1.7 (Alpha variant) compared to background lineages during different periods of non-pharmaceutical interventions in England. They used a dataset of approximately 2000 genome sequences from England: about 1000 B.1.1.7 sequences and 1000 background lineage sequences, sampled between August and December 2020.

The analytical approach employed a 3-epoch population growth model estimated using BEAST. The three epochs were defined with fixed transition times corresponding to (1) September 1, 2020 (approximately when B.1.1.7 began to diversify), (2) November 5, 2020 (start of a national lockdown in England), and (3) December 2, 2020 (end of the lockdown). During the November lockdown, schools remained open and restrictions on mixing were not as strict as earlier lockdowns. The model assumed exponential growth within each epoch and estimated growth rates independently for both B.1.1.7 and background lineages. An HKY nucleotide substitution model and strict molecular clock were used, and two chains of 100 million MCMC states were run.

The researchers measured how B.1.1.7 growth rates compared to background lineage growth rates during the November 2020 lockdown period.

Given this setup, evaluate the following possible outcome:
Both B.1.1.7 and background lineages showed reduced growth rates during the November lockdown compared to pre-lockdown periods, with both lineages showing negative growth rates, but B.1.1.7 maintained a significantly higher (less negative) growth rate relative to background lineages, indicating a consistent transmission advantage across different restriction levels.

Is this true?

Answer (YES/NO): NO